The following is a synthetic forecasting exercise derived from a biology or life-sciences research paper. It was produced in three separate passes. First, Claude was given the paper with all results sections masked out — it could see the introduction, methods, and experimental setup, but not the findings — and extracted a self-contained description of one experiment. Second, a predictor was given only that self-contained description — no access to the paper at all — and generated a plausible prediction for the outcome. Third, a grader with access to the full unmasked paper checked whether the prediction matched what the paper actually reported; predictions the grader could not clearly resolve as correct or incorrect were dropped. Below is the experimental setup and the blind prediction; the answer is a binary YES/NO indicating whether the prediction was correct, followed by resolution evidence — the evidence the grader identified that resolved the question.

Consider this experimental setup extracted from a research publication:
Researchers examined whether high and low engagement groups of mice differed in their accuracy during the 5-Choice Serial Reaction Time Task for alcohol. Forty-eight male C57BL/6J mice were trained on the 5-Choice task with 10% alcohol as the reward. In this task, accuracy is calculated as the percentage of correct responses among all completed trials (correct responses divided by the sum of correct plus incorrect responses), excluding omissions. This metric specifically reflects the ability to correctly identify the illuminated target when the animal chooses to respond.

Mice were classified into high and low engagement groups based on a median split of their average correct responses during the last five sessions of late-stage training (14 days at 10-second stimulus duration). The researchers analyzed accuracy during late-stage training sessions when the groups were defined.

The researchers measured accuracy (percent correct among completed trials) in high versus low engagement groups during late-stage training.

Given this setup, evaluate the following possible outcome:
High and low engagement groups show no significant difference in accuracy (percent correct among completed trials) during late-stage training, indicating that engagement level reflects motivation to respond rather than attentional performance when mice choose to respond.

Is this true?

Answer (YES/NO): NO